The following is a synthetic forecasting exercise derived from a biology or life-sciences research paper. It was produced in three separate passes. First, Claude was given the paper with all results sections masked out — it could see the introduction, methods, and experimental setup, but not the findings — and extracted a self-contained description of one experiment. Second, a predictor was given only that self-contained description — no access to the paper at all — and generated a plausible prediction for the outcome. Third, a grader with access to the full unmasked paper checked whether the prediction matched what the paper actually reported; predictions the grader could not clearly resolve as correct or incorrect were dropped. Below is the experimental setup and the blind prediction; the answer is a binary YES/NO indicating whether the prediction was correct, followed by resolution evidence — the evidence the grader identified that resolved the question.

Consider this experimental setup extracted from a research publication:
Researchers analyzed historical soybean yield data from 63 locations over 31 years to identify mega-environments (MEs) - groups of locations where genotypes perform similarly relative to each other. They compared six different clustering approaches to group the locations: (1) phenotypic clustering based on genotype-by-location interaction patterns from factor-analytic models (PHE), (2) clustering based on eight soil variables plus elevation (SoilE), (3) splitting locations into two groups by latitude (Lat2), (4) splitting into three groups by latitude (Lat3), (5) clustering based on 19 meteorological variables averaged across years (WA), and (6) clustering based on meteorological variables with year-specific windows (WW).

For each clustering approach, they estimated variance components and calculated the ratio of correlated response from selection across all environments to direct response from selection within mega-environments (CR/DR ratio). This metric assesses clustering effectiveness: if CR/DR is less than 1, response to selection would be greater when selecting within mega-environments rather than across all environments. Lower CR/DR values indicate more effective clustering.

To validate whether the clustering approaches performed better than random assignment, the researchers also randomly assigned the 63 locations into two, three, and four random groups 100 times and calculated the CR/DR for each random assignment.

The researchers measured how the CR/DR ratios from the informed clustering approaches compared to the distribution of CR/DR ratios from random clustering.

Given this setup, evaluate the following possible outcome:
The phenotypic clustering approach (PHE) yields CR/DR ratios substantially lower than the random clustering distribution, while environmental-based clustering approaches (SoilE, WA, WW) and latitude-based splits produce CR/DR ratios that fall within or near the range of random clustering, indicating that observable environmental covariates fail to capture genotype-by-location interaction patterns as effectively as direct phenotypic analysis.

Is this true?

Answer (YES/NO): NO